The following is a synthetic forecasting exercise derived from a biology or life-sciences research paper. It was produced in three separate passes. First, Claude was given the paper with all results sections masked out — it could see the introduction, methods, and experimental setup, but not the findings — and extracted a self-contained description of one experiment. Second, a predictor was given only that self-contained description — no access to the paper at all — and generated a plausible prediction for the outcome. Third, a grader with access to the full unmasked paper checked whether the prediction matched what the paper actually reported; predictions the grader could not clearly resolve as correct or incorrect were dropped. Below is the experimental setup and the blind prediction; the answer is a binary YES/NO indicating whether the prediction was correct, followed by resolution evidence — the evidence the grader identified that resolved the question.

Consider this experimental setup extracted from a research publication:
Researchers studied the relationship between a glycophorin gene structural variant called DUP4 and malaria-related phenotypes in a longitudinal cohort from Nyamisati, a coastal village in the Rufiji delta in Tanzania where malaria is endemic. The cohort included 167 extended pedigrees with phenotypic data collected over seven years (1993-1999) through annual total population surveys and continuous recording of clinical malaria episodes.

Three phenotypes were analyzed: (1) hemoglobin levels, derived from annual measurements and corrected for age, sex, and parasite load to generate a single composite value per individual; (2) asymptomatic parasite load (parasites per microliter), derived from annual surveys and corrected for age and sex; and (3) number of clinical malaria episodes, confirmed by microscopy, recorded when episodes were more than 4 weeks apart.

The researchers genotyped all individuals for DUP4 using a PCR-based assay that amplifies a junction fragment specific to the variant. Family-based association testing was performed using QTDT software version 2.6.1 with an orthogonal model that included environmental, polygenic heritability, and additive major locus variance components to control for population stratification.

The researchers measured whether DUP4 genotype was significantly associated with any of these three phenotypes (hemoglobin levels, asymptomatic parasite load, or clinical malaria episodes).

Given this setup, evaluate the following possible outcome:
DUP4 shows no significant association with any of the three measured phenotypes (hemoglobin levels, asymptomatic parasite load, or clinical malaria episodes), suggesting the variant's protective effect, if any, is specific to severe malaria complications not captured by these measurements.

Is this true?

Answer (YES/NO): NO